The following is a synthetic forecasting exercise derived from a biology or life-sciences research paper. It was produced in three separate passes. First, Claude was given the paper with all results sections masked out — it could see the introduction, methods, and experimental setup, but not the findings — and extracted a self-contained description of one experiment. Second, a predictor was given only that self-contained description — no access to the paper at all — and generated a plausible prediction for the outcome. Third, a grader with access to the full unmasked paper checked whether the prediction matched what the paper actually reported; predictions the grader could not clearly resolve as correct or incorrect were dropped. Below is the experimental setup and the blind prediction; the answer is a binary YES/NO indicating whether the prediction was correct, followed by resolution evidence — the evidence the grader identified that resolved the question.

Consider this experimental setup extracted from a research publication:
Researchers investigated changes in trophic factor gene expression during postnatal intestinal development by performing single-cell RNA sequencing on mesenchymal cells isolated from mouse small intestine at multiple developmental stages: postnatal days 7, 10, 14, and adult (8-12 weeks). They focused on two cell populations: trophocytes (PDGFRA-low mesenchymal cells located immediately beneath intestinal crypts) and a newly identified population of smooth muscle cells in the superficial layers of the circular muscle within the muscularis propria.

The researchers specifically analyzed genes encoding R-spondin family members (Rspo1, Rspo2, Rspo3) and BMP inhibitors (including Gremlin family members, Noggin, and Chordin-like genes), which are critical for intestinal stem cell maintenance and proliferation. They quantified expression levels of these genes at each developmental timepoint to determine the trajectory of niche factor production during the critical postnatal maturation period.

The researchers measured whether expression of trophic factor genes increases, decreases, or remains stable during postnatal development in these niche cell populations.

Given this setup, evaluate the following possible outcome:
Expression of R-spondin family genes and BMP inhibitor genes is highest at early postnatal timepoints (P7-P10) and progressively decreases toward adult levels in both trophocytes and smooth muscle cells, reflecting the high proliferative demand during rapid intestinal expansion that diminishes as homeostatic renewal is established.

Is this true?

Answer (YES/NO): NO